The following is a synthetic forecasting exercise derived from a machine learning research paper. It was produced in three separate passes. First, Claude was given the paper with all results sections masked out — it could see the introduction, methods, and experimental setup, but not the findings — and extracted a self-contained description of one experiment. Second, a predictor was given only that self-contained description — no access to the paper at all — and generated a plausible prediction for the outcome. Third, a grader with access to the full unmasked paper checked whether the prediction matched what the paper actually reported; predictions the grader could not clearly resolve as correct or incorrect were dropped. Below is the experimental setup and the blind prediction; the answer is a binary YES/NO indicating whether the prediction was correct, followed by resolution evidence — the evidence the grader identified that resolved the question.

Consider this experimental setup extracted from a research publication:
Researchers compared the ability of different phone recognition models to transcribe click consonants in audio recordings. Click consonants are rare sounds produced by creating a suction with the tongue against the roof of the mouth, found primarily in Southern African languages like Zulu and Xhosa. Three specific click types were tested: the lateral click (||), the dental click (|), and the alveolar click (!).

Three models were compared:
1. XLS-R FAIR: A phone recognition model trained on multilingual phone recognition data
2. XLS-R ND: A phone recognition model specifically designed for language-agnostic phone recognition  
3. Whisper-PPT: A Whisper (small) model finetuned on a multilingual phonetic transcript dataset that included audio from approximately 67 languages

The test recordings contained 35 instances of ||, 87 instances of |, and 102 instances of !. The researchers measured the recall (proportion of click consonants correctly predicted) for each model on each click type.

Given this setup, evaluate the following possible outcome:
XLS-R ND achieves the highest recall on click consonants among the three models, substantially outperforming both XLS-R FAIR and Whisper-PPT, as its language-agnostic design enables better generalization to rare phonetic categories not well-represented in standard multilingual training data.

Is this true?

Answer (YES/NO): NO